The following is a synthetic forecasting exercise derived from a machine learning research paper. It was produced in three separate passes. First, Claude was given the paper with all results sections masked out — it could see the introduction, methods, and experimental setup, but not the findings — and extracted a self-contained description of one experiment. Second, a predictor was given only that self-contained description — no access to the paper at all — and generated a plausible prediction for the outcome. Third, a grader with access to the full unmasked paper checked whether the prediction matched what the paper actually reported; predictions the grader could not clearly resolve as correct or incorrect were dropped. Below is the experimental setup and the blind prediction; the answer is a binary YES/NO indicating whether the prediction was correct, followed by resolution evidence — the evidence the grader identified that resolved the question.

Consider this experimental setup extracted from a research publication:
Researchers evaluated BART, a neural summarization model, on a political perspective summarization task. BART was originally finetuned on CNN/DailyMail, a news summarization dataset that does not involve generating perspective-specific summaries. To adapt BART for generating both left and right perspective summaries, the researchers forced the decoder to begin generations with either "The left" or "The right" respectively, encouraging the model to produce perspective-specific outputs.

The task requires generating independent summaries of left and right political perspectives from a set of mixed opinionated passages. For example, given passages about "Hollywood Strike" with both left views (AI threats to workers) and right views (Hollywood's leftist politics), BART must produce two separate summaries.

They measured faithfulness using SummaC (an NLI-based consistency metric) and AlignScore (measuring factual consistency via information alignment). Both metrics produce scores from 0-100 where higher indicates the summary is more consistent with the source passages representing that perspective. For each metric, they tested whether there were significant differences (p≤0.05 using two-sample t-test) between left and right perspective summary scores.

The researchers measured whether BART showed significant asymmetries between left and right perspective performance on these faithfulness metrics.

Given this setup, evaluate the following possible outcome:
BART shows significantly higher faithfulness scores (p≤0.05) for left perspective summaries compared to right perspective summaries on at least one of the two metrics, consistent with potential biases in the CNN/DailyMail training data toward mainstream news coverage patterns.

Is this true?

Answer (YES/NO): NO